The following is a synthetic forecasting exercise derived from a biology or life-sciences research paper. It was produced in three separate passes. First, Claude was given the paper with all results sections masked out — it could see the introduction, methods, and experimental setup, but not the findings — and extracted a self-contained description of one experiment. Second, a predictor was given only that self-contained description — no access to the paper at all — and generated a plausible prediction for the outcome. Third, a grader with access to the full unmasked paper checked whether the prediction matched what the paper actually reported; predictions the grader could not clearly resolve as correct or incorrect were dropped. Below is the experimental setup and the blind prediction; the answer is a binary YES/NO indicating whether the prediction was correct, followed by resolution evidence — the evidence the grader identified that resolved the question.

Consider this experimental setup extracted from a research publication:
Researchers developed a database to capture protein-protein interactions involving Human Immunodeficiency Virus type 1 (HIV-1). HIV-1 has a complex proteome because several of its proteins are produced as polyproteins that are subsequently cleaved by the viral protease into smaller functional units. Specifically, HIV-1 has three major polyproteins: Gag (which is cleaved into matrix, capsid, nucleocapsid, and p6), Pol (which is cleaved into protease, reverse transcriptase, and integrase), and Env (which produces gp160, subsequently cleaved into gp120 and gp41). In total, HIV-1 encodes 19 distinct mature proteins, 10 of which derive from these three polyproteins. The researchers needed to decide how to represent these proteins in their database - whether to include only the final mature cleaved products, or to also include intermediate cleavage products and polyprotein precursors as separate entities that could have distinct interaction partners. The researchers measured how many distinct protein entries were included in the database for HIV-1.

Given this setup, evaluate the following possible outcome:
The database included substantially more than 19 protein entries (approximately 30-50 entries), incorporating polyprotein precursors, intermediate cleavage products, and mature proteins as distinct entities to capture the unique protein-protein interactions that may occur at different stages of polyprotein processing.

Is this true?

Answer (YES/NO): NO